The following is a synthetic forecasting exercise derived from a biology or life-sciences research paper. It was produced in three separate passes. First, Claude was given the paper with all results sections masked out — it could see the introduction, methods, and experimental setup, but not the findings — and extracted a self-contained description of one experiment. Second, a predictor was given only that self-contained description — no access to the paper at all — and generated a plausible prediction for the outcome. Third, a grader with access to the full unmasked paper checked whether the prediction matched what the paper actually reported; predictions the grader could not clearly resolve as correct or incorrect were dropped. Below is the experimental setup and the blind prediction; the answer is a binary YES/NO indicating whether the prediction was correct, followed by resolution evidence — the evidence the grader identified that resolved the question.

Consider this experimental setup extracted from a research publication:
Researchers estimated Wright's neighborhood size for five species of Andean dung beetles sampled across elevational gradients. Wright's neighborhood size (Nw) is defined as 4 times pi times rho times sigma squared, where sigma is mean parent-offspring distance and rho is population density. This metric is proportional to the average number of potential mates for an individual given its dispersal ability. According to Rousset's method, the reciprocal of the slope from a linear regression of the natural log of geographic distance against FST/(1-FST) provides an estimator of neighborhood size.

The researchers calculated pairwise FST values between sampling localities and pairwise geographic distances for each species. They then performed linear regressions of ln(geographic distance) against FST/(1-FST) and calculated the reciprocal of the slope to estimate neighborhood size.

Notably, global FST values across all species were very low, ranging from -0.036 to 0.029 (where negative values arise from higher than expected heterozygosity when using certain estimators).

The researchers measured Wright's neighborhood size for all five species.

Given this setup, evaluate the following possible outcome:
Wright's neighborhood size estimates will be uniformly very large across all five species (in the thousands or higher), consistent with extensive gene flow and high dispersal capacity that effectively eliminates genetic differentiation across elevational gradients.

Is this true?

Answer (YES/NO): YES